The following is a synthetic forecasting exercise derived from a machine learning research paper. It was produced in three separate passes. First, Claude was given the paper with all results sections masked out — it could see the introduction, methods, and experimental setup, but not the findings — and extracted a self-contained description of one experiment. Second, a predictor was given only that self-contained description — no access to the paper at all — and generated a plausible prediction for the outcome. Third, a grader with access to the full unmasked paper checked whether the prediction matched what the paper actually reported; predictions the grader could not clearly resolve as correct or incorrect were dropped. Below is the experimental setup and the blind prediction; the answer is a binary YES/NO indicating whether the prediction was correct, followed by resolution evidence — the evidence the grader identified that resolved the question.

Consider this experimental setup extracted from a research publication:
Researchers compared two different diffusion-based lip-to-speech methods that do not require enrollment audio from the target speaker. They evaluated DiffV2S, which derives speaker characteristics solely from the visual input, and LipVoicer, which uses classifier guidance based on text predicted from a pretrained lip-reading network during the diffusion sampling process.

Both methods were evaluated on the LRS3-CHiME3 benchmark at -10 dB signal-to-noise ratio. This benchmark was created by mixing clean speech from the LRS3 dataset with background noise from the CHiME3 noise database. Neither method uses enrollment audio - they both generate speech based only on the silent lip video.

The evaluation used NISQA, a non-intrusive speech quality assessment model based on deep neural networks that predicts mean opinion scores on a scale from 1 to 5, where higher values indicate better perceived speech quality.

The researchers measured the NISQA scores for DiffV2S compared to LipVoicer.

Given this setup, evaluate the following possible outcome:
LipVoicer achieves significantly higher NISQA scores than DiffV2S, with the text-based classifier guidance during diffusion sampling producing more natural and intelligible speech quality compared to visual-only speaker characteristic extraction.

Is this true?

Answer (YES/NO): NO